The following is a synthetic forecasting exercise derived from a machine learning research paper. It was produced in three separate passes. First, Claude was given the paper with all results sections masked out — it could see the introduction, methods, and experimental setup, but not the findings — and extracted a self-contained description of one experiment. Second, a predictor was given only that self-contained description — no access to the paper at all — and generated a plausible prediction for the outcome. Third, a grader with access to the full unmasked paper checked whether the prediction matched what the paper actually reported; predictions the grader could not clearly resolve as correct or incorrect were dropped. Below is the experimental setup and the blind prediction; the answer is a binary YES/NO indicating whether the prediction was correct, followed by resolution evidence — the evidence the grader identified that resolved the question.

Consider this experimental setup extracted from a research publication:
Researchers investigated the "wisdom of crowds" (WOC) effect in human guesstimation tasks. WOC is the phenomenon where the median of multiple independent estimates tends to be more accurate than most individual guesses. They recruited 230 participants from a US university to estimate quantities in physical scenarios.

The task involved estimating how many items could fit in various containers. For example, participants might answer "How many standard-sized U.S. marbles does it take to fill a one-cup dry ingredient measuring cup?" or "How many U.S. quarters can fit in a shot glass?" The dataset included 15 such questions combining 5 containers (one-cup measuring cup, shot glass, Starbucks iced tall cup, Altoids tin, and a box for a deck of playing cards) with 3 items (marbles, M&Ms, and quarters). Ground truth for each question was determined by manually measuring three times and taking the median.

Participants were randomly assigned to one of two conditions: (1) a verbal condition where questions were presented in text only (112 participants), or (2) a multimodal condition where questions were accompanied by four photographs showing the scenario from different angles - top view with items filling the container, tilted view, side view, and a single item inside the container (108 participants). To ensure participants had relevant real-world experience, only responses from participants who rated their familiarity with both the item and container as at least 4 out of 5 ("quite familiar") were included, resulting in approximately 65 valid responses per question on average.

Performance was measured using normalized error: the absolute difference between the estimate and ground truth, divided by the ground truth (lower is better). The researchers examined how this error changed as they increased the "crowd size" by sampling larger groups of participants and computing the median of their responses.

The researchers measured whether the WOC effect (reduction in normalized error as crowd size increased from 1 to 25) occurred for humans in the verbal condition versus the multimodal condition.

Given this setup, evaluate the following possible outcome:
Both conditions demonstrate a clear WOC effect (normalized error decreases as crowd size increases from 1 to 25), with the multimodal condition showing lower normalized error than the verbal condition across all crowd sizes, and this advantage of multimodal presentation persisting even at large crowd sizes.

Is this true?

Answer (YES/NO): NO